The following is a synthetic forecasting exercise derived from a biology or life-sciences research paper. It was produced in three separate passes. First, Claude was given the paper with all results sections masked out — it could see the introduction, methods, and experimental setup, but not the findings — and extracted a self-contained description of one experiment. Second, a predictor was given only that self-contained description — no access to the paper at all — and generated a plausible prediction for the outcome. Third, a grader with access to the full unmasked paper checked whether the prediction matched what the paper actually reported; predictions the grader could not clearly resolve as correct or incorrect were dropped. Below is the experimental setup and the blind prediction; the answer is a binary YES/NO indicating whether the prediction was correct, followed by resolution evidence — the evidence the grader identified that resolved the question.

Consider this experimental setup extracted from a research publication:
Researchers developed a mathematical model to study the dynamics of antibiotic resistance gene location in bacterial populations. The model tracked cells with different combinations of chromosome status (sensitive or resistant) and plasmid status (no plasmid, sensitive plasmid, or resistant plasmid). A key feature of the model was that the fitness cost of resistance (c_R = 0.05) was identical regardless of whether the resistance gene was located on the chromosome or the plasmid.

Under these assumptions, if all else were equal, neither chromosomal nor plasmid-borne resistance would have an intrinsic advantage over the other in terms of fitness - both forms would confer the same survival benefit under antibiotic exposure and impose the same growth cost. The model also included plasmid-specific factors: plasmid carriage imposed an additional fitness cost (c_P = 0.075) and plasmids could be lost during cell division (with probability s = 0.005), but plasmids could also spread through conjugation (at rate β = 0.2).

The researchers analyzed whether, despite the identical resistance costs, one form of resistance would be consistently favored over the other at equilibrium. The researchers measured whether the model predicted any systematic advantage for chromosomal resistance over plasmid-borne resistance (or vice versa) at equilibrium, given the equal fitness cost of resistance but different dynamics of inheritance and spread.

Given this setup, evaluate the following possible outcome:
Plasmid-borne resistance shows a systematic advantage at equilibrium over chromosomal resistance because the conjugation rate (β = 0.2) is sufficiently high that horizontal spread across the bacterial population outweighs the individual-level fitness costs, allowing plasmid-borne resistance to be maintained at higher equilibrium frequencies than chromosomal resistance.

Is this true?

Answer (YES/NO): NO